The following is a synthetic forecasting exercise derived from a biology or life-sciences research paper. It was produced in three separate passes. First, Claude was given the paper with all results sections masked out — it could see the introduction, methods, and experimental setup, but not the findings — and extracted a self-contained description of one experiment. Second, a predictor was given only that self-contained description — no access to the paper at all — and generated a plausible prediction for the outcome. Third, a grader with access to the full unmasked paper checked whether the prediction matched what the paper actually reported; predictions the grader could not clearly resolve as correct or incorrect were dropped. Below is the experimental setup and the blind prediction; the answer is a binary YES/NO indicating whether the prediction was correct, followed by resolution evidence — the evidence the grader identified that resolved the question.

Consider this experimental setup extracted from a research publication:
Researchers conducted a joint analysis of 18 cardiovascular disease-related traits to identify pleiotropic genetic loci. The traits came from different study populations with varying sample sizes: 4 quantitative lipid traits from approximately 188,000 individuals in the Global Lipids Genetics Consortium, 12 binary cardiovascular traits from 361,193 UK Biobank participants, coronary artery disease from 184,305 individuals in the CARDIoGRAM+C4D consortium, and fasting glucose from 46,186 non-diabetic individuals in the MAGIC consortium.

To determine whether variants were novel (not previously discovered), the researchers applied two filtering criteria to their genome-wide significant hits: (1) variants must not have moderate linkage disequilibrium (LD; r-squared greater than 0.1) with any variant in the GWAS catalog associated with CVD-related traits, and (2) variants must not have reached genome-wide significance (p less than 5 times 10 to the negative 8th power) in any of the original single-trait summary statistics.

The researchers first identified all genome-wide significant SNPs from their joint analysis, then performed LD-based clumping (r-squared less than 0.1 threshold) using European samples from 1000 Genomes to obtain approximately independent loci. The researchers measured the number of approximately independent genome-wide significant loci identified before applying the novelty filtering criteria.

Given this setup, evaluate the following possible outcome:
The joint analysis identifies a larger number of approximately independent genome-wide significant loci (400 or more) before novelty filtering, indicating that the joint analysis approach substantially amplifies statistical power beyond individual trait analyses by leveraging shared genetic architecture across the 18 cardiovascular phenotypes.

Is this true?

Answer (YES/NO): YES